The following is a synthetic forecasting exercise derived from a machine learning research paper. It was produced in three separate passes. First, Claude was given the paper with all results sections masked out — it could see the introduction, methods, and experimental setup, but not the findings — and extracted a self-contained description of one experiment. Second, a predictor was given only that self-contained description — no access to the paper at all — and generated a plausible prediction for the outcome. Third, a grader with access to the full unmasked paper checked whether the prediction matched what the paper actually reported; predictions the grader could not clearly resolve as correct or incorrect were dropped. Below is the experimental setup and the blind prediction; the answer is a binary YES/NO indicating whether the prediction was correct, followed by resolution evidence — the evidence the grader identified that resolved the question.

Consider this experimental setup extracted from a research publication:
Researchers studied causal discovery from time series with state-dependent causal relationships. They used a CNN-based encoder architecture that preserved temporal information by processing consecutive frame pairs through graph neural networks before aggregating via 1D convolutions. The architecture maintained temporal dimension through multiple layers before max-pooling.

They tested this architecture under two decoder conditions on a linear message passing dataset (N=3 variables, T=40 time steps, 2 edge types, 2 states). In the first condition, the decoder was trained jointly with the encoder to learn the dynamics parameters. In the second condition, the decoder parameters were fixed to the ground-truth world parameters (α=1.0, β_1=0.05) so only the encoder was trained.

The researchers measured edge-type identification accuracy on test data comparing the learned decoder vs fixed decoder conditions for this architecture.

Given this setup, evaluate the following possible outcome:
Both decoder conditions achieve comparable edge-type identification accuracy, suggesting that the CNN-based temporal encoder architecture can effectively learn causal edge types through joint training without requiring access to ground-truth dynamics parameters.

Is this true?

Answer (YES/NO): NO